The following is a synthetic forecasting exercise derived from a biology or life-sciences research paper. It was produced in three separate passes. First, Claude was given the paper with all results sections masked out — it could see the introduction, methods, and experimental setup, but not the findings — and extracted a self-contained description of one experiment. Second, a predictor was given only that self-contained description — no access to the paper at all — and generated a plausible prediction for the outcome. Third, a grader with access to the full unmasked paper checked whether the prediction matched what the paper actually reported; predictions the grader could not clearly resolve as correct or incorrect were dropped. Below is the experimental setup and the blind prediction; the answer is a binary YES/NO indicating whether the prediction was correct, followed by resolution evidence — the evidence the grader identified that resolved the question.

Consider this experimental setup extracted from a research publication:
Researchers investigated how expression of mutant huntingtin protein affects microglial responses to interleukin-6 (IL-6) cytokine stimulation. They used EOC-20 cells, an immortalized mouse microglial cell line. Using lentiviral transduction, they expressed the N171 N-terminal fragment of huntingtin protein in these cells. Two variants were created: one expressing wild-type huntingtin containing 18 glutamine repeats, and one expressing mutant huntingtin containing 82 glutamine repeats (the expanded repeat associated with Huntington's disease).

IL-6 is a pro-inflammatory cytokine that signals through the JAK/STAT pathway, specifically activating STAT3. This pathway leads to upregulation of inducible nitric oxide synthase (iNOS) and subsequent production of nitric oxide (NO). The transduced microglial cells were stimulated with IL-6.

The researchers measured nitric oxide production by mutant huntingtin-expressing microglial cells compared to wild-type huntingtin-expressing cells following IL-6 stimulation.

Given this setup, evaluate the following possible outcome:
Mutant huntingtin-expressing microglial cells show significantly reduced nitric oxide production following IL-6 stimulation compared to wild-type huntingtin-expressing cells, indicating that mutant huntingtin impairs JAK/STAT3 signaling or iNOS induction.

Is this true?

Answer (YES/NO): NO